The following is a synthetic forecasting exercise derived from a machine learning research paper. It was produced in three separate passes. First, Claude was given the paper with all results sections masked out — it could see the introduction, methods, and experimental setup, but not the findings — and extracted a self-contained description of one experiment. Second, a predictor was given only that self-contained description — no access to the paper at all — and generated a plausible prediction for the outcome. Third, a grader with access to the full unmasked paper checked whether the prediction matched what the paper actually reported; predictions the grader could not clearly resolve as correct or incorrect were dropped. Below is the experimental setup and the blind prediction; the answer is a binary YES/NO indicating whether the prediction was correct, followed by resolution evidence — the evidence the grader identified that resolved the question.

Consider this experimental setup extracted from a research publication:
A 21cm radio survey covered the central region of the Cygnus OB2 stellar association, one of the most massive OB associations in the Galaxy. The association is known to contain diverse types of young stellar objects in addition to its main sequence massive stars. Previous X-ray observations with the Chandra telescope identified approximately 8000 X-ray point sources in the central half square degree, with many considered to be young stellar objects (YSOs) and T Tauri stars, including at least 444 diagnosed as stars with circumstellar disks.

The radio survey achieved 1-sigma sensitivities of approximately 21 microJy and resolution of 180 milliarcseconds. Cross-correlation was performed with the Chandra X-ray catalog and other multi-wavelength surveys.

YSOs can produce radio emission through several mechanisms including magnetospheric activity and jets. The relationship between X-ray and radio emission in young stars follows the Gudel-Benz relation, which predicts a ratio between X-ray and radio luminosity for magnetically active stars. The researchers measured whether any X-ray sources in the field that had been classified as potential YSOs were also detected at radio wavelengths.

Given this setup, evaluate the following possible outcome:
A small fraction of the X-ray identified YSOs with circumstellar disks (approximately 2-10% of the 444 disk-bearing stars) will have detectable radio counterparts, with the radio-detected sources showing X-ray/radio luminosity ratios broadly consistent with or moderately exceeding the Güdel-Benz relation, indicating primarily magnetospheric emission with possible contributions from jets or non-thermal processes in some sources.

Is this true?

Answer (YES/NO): NO